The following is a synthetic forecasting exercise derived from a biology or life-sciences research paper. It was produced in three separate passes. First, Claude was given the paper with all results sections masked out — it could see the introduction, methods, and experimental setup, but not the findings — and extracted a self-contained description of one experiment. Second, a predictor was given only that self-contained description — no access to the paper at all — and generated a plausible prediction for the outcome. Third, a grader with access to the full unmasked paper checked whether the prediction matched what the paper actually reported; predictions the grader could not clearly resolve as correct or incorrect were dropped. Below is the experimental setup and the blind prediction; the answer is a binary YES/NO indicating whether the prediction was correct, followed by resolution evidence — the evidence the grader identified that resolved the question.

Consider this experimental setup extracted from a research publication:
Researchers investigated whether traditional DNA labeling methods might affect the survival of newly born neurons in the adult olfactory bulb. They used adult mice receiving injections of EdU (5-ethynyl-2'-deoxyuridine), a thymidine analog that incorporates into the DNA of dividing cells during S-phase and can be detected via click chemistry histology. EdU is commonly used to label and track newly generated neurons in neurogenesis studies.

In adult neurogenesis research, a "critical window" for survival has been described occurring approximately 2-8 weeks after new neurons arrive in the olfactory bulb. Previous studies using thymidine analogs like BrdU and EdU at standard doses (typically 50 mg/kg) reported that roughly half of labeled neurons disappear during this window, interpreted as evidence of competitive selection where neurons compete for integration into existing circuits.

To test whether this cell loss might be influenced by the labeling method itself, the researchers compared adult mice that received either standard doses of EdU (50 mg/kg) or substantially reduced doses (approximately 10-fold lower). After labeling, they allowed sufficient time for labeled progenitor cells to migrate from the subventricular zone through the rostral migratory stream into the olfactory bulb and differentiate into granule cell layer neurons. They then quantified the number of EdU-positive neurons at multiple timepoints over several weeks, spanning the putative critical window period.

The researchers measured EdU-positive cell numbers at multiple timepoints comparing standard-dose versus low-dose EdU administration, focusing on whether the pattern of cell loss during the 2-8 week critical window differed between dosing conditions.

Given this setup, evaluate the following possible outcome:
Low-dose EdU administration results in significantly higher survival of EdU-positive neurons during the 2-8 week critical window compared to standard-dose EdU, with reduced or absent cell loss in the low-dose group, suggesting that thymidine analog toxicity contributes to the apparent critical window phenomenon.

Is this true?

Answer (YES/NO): YES